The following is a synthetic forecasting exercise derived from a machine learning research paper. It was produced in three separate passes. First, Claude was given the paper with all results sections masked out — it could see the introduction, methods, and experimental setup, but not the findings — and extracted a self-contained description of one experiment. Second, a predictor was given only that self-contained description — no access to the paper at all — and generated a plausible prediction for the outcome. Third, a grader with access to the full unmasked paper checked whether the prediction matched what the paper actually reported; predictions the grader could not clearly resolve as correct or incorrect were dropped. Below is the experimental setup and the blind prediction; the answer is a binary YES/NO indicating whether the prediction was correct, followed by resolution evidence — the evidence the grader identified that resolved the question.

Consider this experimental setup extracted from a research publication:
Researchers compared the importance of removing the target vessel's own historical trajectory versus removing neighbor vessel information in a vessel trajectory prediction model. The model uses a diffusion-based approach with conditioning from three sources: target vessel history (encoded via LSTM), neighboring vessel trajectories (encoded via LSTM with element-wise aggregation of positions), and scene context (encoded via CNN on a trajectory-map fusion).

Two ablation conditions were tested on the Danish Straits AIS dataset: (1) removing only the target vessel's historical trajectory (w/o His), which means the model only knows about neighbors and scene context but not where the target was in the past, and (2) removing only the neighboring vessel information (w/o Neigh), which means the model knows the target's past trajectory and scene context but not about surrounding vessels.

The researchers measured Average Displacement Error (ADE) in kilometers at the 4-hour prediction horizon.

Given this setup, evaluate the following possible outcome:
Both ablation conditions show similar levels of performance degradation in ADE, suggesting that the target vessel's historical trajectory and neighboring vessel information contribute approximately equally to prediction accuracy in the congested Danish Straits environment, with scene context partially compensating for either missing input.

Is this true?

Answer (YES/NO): NO